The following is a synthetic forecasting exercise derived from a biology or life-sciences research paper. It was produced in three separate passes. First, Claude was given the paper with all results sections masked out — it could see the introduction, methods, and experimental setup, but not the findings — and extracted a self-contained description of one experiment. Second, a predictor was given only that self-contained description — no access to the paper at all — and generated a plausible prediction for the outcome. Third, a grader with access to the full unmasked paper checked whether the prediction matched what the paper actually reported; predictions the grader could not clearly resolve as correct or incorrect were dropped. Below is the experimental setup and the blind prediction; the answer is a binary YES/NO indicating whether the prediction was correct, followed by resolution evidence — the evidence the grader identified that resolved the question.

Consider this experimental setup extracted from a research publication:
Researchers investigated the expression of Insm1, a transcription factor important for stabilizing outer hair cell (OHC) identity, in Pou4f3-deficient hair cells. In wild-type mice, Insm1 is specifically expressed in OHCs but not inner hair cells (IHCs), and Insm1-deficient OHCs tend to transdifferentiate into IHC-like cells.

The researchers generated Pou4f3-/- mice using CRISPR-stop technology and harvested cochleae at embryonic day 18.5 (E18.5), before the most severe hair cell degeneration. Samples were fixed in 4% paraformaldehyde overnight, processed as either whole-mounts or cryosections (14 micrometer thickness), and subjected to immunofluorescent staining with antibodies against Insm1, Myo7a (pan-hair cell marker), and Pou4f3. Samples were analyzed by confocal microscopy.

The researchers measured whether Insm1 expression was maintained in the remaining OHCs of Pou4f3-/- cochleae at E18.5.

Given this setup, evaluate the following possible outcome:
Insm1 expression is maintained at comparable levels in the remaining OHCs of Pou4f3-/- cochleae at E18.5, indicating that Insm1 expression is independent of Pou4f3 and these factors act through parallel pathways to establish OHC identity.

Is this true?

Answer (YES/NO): YES